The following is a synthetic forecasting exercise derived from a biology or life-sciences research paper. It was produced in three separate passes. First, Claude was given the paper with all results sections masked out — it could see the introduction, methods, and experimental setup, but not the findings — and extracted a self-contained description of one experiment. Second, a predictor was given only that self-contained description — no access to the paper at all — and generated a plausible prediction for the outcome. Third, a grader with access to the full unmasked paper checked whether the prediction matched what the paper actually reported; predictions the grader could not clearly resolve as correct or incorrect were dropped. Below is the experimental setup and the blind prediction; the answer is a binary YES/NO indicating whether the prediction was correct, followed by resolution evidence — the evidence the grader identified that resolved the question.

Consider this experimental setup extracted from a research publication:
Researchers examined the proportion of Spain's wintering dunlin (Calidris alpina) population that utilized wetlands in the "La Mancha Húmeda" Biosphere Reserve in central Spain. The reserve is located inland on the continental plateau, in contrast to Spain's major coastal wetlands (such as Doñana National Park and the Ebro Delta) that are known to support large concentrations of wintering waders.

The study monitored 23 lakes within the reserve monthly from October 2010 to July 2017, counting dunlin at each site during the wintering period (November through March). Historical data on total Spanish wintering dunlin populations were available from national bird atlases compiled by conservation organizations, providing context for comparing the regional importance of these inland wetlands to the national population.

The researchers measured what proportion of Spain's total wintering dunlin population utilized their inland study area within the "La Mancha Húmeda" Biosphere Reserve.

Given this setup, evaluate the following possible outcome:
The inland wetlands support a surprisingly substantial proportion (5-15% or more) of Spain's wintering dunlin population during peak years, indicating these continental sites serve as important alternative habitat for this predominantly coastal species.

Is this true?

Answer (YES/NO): NO